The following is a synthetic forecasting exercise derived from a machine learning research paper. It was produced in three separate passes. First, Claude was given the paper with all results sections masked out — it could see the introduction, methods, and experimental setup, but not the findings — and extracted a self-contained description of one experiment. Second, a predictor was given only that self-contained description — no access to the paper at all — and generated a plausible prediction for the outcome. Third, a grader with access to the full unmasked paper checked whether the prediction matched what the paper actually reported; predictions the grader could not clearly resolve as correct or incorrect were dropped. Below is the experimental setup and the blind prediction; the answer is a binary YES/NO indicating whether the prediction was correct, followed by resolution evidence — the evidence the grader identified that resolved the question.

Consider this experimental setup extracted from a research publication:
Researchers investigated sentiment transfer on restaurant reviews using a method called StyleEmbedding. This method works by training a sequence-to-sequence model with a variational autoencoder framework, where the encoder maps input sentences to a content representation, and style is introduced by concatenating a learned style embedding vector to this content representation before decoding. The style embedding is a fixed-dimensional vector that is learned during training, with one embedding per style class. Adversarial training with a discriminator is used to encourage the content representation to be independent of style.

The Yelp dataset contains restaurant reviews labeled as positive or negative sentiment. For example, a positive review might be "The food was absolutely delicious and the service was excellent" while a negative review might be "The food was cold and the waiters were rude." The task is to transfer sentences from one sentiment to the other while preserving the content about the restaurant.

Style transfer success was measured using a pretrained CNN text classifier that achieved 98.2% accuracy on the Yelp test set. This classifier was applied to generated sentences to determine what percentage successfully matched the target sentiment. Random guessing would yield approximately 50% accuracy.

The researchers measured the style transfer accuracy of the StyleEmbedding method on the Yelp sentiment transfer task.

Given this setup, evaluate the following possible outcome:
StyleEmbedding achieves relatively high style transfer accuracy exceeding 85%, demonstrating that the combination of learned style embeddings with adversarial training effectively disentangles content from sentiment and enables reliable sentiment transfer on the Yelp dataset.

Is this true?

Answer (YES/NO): NO